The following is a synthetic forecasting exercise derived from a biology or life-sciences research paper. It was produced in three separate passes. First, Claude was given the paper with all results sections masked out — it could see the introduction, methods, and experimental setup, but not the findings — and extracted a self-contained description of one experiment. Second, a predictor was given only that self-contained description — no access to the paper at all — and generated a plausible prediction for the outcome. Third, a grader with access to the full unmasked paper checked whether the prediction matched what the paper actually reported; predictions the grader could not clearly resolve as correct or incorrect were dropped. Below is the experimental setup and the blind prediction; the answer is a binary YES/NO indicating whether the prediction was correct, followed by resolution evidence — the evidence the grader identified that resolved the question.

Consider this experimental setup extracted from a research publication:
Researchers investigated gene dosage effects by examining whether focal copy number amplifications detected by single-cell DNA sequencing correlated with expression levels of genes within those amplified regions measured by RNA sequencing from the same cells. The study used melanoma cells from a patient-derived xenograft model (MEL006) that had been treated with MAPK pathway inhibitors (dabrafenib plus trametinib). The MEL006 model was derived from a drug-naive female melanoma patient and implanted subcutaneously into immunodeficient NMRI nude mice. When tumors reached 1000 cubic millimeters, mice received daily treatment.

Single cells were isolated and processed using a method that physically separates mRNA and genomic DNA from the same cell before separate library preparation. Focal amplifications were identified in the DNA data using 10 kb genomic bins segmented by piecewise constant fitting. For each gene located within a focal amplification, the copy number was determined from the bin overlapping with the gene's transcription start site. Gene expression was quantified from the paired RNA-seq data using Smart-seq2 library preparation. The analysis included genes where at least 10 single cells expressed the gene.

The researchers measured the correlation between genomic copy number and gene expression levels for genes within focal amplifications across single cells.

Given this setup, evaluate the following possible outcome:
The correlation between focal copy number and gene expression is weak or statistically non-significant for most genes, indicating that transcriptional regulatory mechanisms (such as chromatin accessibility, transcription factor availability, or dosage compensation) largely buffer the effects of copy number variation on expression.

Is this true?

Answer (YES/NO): NO